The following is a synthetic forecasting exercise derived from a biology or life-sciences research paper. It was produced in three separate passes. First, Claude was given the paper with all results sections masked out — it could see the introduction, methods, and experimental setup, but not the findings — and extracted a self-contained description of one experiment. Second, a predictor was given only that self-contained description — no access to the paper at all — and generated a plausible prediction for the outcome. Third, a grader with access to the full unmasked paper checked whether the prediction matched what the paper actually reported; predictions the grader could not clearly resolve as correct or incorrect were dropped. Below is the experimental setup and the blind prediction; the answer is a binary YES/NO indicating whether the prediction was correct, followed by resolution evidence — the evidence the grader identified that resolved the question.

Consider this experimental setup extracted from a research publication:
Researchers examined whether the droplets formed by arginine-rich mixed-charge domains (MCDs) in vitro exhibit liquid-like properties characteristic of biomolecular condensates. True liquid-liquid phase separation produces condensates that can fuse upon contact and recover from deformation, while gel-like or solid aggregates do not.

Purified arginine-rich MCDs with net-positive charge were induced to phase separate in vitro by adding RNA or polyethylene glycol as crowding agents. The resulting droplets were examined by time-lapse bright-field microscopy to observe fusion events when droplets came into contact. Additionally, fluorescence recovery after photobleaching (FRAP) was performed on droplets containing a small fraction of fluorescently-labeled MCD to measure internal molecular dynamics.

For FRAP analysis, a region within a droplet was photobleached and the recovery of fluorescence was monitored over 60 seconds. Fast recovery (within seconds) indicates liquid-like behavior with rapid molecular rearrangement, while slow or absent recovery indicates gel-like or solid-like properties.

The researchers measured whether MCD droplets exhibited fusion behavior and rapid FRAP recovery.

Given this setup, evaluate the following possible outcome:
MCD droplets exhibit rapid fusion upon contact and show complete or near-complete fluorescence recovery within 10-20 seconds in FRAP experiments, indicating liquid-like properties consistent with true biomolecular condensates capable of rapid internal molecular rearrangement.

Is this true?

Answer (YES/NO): NO